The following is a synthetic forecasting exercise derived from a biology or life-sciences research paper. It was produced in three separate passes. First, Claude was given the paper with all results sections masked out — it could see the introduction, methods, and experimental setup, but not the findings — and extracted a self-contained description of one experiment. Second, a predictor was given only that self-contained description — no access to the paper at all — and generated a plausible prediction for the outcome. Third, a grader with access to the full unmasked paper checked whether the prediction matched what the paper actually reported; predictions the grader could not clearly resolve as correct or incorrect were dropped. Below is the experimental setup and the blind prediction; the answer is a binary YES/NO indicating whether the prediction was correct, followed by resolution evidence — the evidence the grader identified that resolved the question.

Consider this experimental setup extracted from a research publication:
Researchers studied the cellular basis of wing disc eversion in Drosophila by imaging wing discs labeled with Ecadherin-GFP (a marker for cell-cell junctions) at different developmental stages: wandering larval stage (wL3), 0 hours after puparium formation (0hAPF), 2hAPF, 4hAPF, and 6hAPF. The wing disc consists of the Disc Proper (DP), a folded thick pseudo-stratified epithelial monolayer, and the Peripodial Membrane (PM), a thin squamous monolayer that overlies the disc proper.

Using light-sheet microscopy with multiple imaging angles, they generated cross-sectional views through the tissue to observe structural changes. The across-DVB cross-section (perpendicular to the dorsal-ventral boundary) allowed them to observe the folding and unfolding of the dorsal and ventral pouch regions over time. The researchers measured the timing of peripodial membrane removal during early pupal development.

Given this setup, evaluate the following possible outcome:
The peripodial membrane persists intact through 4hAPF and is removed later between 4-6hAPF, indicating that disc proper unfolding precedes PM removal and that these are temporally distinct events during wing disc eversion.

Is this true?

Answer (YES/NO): NO